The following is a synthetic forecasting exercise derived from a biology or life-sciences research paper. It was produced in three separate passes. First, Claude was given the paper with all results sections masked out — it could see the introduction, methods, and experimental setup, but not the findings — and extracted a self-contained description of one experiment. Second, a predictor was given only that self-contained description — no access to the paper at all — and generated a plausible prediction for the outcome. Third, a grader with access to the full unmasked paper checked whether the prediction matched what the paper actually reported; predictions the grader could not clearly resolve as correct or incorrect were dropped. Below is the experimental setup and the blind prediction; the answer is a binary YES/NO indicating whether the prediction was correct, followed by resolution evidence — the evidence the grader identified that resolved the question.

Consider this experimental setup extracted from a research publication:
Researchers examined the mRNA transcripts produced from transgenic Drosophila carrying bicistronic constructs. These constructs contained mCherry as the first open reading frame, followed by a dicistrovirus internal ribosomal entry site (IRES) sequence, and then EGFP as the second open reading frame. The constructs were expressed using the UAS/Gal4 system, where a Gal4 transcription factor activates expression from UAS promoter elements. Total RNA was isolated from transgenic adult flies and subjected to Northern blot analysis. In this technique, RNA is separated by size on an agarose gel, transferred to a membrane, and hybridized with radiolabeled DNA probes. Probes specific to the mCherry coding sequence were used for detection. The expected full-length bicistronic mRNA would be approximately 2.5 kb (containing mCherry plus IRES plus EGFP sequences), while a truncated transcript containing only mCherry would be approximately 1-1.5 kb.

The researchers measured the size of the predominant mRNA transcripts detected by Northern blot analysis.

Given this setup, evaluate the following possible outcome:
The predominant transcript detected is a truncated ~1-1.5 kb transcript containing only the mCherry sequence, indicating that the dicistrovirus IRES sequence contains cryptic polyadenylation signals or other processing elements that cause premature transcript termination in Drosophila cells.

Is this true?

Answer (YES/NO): YES